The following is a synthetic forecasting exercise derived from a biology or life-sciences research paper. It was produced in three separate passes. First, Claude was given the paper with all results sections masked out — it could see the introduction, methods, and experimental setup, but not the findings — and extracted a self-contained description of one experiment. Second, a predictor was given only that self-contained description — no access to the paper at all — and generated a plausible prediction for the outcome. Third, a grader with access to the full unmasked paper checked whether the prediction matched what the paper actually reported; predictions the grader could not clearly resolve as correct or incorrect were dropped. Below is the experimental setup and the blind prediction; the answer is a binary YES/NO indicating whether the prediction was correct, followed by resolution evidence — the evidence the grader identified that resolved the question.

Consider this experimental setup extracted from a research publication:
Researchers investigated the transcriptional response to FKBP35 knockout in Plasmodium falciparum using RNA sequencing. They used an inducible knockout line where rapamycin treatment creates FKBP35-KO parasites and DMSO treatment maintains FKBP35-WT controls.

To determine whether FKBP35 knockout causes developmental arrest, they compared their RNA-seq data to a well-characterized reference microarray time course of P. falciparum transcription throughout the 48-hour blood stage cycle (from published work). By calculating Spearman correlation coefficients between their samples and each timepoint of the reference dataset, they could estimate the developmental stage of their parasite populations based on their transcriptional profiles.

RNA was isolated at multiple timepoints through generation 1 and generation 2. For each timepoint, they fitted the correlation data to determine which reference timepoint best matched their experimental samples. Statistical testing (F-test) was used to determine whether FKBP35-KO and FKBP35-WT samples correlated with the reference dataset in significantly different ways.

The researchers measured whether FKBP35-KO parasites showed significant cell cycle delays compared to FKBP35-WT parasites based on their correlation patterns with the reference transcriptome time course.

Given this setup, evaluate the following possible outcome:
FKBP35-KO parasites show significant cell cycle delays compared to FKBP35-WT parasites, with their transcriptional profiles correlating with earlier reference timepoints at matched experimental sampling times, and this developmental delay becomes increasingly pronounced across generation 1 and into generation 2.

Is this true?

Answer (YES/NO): NO